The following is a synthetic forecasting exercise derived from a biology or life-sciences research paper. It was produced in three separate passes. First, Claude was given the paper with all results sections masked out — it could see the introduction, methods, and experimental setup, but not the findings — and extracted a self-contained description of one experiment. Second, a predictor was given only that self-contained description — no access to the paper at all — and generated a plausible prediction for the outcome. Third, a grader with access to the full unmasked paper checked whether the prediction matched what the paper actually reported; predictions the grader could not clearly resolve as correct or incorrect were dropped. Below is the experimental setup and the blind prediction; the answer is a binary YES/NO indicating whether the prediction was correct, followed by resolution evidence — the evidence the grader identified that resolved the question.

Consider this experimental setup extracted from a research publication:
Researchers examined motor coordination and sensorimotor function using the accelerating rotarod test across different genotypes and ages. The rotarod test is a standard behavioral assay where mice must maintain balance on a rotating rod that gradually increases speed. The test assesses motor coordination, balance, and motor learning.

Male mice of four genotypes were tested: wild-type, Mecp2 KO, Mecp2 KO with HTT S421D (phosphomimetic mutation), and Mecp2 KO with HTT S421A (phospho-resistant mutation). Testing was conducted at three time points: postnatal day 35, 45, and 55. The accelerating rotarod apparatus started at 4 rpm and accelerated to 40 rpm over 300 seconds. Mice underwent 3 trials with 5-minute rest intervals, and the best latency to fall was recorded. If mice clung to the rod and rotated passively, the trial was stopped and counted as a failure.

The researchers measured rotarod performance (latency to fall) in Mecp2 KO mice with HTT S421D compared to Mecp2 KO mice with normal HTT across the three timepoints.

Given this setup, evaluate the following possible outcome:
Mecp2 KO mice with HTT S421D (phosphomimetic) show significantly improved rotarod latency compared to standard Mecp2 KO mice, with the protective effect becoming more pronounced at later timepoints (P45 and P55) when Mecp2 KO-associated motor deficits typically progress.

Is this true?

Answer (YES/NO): NO